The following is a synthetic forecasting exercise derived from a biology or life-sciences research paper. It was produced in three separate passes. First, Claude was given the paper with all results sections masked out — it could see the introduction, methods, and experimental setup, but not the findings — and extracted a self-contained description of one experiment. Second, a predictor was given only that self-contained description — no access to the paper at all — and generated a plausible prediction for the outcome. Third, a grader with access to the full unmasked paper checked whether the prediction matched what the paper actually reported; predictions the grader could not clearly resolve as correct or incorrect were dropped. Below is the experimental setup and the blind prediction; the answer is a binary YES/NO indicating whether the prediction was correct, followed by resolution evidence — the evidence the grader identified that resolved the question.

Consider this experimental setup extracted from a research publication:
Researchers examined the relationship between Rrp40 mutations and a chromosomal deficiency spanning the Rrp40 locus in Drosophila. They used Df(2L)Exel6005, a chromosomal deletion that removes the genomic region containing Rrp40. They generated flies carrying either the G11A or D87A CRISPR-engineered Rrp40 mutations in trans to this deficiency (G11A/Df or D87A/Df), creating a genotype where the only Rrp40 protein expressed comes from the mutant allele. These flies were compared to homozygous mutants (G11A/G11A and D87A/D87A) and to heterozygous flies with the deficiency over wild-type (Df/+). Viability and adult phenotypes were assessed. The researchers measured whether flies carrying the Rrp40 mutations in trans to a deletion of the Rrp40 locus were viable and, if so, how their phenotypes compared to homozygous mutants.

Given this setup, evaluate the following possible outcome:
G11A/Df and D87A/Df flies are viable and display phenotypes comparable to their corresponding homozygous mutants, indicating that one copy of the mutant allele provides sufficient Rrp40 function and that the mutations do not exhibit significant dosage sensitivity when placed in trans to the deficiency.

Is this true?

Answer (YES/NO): NO